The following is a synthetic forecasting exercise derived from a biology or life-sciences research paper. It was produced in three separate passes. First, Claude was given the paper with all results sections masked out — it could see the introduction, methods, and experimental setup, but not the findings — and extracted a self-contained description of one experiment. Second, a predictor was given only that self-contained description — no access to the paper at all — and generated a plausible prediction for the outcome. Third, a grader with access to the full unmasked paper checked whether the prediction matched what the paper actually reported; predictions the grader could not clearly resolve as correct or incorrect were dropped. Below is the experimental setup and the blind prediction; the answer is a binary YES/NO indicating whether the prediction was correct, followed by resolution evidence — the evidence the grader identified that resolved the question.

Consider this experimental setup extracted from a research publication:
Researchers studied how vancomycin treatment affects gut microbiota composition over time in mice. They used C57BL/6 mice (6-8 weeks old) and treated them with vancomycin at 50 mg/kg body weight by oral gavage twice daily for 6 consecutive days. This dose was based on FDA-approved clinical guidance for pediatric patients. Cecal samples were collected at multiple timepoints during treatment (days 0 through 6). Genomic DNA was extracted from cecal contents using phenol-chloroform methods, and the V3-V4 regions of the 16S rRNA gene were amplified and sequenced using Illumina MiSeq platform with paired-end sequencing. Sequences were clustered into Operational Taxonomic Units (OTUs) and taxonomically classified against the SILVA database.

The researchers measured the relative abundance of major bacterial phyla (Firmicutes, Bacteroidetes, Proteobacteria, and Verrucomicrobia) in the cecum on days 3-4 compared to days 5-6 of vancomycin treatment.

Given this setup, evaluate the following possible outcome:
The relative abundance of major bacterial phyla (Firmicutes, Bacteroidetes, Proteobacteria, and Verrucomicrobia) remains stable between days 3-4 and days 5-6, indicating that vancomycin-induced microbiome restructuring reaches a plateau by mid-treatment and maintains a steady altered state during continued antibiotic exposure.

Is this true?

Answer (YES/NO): NO